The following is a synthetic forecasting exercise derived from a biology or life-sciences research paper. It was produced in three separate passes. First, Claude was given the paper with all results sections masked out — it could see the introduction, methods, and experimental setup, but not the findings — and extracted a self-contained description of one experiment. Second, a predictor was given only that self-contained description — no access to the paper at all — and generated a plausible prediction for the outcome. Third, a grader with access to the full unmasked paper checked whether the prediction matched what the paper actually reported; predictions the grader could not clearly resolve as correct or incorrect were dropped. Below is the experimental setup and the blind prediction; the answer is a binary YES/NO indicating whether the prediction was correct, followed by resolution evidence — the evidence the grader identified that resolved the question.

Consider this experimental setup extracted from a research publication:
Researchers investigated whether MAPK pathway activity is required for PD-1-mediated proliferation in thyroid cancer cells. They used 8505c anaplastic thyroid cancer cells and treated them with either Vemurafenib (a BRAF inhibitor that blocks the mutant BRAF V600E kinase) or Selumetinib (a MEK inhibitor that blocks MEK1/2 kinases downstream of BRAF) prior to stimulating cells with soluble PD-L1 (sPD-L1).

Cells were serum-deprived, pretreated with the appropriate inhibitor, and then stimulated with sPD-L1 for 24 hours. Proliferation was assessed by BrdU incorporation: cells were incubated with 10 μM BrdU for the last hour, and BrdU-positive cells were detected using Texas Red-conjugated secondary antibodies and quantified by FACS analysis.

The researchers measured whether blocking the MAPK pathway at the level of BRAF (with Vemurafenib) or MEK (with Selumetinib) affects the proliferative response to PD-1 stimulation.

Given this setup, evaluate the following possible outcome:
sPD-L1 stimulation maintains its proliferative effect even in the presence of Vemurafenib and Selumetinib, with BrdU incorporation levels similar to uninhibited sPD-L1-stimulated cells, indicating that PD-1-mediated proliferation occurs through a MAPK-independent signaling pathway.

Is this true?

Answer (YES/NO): NO